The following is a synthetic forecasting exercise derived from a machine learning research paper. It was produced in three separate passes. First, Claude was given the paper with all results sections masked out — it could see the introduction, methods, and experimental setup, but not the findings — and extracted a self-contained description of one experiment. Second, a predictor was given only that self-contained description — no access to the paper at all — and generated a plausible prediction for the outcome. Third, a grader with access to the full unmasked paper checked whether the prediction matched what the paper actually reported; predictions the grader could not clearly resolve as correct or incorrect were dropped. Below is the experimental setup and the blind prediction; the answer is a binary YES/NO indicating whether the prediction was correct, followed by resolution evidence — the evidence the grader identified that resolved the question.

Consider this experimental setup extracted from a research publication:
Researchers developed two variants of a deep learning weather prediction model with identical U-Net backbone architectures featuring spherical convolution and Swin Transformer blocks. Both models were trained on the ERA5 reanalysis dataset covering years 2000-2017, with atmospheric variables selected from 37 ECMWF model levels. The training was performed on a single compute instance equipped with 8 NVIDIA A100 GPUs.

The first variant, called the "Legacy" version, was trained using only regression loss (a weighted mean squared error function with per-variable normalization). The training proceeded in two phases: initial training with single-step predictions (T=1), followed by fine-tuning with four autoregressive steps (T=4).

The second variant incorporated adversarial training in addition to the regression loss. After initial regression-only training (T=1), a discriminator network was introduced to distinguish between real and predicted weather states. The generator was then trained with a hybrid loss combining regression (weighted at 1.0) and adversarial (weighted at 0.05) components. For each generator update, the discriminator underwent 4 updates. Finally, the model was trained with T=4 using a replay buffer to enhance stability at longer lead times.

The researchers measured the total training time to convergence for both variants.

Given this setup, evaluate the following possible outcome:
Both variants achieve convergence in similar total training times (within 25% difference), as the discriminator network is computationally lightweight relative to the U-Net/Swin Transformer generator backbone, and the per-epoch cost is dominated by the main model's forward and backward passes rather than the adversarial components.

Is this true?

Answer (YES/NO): NO